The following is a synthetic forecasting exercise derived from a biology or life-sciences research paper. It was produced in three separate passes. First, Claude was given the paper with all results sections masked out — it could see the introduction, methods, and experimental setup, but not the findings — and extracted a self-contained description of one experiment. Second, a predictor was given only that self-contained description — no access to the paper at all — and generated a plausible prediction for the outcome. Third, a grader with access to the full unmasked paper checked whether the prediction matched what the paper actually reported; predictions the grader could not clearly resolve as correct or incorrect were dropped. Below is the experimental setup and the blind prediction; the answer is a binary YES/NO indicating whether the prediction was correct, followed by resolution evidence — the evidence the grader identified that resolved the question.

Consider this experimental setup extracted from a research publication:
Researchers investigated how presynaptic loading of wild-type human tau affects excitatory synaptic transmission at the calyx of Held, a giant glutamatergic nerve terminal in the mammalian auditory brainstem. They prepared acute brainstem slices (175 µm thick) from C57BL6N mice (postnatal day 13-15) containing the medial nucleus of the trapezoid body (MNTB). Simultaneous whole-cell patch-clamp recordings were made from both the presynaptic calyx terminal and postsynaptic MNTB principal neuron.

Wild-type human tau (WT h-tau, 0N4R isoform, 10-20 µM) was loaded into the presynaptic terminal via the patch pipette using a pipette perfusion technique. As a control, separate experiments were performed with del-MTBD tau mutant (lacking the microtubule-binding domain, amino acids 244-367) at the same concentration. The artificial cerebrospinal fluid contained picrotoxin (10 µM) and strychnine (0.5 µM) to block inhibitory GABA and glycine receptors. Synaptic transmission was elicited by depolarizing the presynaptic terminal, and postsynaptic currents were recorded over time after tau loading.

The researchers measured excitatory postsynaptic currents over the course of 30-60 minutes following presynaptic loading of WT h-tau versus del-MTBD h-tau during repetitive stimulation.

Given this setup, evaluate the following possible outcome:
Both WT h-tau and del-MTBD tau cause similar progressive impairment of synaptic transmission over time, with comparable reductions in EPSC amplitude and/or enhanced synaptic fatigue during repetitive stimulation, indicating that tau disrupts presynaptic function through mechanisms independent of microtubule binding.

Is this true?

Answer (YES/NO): NO